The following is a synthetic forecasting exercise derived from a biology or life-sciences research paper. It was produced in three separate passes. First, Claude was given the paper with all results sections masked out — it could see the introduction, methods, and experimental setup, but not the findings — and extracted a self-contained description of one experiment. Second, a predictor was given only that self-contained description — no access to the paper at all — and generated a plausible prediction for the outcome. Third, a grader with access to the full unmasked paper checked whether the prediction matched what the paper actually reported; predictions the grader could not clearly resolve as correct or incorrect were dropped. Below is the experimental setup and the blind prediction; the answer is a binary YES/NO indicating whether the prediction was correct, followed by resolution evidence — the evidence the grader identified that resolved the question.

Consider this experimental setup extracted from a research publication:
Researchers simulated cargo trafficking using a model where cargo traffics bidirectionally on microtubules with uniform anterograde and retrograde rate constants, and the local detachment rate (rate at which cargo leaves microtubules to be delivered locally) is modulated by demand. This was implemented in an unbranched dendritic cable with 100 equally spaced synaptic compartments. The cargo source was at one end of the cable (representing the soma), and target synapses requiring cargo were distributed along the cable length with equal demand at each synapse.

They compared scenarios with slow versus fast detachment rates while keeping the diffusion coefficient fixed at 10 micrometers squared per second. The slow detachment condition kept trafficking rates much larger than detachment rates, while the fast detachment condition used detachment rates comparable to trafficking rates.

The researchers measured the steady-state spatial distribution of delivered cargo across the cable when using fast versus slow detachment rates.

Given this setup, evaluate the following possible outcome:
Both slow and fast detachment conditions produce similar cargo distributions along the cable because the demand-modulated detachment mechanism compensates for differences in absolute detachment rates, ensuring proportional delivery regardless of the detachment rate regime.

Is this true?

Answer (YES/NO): NO